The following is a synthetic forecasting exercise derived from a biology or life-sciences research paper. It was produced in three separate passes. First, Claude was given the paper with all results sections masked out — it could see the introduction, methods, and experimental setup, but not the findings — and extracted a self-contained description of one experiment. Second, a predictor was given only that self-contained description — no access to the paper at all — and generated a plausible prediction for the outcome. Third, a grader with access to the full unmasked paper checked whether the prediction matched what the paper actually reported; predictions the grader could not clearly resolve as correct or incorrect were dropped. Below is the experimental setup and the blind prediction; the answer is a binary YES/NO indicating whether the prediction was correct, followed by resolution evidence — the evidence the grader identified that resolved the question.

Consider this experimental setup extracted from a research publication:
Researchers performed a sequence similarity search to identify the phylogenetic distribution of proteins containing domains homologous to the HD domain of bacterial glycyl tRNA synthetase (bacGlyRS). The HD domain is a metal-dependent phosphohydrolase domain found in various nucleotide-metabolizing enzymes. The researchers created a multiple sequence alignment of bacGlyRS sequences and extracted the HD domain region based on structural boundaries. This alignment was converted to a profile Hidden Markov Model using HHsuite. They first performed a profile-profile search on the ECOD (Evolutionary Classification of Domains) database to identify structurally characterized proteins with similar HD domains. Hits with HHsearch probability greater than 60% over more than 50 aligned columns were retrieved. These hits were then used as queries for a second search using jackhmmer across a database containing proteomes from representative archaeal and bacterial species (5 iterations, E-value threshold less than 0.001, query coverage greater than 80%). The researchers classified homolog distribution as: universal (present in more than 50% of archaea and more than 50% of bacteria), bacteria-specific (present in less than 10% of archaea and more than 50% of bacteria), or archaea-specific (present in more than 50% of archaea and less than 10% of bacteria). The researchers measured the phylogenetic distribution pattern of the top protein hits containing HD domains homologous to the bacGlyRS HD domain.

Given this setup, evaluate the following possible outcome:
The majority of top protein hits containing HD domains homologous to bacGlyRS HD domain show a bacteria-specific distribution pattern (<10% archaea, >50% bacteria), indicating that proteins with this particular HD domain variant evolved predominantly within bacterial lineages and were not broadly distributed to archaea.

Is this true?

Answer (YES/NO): YES